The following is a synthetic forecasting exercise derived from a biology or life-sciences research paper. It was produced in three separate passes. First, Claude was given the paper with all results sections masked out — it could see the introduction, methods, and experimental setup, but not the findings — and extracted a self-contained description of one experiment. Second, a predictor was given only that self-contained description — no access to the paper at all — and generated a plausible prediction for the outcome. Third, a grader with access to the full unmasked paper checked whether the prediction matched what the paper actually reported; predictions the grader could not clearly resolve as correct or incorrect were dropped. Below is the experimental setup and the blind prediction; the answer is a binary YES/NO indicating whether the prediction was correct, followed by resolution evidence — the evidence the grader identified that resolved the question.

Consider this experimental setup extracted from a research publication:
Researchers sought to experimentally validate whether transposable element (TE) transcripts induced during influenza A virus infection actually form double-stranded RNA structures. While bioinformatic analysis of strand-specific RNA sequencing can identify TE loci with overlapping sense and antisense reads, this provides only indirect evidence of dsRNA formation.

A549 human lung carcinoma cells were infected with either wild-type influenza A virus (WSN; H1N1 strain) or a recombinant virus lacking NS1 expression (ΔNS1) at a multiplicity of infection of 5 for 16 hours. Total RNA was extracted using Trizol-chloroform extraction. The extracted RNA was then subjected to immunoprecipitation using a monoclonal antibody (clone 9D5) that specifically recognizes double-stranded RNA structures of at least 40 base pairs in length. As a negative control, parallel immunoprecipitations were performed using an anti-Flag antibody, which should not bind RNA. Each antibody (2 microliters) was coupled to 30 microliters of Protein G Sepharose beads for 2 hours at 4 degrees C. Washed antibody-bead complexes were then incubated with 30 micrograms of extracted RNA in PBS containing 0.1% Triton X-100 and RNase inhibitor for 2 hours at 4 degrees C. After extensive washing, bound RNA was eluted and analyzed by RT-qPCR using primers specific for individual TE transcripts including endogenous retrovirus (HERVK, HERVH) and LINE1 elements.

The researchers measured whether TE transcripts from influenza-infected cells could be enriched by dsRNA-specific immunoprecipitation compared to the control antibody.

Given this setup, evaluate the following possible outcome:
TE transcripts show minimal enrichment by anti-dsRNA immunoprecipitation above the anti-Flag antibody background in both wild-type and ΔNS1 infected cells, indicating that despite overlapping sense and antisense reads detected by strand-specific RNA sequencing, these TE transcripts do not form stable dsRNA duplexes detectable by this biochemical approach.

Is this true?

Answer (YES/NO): NO